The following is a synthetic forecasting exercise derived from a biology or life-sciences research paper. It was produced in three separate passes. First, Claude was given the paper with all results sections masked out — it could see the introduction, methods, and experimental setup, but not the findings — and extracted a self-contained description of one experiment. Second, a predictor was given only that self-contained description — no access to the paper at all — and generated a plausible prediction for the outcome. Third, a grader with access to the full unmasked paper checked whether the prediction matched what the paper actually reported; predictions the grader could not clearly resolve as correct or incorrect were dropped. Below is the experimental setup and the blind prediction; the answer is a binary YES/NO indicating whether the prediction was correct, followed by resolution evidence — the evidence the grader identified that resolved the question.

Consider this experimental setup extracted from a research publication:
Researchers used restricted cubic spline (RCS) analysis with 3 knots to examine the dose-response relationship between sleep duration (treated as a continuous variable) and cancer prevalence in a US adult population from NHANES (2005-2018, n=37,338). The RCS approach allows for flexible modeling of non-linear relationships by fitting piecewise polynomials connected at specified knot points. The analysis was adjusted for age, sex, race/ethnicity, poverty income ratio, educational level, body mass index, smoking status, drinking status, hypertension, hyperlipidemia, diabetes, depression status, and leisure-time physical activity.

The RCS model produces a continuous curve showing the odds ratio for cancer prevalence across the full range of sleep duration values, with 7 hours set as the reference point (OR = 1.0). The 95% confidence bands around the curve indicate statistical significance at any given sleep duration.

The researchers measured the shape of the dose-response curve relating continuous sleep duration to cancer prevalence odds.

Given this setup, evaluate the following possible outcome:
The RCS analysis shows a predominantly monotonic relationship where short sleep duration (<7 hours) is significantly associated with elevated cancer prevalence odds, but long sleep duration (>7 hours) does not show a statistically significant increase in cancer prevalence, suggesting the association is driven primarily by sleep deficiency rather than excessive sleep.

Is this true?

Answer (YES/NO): NO